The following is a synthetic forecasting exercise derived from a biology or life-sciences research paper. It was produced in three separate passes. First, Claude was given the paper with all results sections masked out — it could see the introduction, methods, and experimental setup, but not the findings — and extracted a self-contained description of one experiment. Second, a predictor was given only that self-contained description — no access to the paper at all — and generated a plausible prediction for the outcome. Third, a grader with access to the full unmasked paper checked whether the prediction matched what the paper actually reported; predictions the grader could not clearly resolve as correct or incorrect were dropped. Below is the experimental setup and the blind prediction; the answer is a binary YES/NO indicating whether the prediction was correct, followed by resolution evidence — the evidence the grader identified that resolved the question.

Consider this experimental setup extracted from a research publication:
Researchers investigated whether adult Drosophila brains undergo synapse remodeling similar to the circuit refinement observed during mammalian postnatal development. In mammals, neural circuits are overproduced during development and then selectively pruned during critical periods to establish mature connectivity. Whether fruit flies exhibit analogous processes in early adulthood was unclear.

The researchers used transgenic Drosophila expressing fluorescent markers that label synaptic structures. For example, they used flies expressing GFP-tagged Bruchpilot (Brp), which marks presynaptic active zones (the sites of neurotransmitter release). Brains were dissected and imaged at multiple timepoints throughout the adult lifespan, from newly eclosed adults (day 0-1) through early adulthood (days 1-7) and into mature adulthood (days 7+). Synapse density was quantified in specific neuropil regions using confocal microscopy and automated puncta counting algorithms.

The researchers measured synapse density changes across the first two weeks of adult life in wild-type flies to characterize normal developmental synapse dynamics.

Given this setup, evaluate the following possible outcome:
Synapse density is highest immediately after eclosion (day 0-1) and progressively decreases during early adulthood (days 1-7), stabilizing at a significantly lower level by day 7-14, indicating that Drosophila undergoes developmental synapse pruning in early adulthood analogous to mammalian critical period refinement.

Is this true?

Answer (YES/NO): NO